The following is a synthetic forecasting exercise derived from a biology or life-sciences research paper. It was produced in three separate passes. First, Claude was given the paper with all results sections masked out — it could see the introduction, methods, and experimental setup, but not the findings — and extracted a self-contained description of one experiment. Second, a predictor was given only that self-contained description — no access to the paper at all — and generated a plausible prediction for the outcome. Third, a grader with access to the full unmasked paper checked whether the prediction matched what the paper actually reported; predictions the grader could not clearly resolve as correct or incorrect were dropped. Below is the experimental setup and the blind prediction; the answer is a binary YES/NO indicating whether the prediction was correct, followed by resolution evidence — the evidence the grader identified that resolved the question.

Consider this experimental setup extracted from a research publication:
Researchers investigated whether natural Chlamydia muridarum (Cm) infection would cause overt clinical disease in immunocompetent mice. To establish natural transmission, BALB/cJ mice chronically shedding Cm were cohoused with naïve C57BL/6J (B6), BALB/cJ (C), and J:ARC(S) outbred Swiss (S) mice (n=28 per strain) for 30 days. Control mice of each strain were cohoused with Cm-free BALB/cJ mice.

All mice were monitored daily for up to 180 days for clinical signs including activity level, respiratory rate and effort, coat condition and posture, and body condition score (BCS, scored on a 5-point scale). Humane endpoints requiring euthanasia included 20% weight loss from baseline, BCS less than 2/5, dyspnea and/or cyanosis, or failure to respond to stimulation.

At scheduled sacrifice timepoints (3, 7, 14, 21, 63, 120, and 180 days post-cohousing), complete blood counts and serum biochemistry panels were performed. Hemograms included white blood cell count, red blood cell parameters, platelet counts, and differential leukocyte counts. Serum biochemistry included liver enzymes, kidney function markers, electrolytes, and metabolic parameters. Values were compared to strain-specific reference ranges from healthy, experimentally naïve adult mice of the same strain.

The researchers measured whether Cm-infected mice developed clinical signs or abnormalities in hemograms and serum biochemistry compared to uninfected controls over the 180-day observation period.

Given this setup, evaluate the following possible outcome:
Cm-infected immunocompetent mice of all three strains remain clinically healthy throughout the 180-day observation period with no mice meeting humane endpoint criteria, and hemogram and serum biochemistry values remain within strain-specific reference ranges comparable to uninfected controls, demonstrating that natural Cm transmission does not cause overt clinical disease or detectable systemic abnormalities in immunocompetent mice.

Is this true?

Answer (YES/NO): YES